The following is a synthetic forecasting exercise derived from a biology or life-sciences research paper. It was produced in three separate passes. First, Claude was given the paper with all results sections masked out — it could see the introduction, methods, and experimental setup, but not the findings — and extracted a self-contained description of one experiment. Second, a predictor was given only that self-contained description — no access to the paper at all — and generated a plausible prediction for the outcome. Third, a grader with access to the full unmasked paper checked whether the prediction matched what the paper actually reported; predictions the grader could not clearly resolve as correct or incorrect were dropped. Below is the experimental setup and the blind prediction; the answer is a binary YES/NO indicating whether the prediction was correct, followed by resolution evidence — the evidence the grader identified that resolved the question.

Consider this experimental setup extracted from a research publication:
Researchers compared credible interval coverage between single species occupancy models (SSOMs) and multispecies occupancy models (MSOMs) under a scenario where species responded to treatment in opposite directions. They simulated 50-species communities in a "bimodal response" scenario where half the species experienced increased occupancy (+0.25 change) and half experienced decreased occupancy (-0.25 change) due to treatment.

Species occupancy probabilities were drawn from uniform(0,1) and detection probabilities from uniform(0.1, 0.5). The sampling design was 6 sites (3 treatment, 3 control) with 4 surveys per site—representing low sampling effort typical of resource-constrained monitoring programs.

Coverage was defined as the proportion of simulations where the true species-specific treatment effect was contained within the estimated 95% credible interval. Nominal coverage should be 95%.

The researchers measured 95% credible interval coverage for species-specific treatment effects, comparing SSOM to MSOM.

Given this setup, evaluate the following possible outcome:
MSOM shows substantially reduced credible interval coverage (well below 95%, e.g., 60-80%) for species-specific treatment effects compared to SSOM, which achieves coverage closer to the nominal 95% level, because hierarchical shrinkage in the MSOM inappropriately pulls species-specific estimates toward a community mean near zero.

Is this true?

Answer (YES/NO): NO